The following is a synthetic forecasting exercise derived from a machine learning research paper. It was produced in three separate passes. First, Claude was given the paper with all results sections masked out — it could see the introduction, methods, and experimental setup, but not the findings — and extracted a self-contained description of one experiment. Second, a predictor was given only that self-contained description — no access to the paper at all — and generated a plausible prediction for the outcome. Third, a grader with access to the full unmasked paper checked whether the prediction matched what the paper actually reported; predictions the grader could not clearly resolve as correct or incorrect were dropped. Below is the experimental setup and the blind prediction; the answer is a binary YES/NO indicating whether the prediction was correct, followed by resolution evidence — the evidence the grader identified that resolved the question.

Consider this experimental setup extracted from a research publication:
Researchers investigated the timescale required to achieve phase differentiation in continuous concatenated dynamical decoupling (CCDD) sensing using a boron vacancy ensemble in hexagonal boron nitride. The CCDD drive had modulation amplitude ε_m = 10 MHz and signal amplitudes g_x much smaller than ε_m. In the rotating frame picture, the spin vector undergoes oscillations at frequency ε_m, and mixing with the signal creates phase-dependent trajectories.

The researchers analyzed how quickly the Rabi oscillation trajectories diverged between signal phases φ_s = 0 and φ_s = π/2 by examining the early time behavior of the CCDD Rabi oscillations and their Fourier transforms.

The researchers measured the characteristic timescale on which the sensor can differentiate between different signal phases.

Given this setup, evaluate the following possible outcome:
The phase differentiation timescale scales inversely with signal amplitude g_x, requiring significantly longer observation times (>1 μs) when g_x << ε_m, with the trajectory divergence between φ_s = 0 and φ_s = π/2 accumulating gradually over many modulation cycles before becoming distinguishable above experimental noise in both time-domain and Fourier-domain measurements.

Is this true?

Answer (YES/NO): NO